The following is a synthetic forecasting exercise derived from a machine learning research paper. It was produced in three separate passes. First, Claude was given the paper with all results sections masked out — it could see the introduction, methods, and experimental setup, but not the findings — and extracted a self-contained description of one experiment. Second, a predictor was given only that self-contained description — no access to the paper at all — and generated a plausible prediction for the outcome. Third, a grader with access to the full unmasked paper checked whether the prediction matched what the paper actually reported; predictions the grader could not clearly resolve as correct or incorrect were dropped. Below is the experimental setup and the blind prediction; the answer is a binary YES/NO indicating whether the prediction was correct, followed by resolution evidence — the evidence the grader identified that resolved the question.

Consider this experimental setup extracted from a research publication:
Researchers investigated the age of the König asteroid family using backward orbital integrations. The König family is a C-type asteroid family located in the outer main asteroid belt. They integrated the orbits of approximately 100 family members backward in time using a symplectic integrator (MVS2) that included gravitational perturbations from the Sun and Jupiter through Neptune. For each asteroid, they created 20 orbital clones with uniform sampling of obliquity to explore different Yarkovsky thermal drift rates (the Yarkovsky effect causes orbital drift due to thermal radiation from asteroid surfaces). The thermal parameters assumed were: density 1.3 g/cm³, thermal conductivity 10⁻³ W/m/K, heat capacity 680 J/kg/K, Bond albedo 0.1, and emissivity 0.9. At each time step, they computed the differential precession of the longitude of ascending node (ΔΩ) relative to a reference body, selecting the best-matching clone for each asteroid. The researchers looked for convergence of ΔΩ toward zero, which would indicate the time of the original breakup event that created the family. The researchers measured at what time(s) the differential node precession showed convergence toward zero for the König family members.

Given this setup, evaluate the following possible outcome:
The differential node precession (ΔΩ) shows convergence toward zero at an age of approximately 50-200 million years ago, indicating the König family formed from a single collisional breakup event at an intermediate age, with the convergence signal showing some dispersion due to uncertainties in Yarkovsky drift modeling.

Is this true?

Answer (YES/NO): NO